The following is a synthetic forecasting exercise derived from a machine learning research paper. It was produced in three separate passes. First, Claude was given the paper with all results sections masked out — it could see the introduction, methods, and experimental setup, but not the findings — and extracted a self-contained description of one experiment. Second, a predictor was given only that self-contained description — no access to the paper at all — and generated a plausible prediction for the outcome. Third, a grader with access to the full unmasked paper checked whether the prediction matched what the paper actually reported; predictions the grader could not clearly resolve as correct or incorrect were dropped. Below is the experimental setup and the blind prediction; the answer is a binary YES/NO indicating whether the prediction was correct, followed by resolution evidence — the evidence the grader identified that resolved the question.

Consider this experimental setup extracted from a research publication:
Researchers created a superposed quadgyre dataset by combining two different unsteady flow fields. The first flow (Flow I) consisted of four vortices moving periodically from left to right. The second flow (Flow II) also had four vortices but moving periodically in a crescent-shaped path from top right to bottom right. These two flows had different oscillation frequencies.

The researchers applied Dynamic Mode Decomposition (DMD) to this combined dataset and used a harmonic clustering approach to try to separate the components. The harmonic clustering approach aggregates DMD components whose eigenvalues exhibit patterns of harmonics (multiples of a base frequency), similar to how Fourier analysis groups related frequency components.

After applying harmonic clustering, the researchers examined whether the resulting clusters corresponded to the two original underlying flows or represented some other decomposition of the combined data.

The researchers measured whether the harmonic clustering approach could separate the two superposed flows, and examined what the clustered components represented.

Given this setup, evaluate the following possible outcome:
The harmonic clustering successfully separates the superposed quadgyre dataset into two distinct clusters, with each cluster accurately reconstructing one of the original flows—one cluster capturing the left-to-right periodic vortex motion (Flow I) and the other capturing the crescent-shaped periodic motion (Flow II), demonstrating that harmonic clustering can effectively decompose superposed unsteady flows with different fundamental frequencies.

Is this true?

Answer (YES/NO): YES